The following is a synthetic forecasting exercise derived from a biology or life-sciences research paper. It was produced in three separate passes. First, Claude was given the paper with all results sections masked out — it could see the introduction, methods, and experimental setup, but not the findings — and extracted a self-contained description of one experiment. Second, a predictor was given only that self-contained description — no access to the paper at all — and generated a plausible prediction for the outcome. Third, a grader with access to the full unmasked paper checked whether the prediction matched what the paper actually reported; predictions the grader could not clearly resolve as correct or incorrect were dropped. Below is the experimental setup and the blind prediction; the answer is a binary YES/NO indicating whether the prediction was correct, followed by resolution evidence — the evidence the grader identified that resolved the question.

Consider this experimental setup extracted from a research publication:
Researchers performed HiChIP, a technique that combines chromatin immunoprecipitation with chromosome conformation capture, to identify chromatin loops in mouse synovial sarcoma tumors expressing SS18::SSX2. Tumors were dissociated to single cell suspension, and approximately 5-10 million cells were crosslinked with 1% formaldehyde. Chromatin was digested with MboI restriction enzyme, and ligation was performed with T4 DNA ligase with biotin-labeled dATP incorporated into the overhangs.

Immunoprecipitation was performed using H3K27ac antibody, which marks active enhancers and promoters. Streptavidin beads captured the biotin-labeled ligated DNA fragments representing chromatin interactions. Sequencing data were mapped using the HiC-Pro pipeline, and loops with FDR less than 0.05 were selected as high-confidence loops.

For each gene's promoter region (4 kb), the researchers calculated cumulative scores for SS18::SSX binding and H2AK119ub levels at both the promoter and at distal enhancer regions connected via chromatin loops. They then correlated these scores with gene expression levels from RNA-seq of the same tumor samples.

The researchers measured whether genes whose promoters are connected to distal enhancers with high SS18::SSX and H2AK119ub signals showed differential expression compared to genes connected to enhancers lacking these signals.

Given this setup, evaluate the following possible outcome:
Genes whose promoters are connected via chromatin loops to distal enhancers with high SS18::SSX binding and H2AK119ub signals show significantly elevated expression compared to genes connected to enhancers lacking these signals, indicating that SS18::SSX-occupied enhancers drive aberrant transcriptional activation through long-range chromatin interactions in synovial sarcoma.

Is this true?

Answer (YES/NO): YES